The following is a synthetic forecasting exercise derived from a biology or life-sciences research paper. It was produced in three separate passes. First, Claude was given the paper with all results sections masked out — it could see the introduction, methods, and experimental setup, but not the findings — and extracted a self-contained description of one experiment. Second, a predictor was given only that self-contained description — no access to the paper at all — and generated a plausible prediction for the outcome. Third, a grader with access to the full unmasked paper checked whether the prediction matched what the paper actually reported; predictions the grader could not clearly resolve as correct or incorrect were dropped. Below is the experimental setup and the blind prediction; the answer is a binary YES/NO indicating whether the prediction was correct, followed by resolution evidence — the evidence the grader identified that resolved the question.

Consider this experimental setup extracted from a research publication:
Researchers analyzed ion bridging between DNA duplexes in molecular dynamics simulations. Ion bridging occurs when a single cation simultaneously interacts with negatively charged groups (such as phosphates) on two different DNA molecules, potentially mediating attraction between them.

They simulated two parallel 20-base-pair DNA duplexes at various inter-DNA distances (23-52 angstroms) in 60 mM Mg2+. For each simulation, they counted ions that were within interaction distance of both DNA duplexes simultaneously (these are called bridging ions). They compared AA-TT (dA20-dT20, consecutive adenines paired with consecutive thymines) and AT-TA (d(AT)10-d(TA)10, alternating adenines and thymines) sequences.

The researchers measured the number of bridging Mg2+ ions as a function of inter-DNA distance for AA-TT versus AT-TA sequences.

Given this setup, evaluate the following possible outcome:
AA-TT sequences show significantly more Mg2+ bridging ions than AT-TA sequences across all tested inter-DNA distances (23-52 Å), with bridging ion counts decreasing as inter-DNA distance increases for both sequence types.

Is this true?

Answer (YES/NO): NO